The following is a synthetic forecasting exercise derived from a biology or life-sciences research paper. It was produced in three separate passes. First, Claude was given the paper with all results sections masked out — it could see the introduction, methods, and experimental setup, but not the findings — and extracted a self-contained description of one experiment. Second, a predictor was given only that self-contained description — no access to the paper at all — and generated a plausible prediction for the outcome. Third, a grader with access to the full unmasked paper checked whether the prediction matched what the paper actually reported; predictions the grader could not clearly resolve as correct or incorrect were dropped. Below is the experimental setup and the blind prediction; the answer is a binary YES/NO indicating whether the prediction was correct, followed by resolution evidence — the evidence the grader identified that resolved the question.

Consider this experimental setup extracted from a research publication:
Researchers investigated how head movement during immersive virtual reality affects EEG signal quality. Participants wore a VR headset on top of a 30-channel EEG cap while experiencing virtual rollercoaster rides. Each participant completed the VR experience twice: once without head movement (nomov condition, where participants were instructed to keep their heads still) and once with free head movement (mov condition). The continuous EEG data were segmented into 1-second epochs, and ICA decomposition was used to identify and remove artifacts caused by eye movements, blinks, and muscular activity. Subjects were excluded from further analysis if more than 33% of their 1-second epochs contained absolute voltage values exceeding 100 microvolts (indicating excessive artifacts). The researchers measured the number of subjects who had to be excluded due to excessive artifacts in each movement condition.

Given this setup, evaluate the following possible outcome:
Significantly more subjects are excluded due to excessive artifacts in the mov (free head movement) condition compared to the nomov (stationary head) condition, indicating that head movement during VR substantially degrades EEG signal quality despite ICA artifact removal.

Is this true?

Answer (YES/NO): YES